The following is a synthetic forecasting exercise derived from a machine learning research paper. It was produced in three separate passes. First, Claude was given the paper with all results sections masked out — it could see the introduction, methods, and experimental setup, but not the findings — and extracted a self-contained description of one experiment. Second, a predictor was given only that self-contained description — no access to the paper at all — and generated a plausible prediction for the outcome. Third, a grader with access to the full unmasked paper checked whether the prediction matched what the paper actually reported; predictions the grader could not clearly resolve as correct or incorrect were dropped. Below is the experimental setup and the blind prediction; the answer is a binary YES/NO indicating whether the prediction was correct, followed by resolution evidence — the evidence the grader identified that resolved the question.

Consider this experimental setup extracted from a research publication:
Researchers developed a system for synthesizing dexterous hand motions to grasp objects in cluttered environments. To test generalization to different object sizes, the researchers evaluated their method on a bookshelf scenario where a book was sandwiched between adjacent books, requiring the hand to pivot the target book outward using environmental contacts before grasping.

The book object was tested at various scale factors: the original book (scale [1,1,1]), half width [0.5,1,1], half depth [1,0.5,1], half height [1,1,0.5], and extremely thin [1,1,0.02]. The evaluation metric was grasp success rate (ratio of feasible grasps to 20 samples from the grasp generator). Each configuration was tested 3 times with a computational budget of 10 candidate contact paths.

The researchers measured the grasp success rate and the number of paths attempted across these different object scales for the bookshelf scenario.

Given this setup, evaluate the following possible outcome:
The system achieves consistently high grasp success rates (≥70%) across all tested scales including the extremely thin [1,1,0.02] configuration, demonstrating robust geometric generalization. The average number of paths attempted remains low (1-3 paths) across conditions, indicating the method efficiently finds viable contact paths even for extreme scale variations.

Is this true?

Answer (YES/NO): NO